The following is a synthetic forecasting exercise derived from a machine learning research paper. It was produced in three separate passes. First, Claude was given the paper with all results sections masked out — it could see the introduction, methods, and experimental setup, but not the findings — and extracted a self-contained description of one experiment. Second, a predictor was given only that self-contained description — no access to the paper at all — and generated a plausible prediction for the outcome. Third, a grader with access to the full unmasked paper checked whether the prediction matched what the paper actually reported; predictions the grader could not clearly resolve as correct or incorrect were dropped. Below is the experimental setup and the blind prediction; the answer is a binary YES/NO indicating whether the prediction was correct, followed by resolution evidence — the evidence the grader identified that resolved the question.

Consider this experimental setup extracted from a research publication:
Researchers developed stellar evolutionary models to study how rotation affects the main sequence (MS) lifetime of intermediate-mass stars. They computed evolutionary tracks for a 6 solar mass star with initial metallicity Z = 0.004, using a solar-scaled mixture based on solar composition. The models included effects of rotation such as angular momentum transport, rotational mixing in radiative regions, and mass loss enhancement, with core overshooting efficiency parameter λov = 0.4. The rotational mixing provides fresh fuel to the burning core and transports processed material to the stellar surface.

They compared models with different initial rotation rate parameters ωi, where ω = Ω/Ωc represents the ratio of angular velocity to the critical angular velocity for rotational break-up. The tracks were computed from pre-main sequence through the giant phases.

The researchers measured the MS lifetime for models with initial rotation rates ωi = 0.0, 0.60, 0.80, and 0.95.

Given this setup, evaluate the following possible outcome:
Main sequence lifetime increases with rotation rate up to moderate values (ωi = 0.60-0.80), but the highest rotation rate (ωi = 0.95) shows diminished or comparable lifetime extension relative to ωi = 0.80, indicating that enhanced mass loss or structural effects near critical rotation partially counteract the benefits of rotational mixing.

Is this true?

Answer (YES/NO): NO